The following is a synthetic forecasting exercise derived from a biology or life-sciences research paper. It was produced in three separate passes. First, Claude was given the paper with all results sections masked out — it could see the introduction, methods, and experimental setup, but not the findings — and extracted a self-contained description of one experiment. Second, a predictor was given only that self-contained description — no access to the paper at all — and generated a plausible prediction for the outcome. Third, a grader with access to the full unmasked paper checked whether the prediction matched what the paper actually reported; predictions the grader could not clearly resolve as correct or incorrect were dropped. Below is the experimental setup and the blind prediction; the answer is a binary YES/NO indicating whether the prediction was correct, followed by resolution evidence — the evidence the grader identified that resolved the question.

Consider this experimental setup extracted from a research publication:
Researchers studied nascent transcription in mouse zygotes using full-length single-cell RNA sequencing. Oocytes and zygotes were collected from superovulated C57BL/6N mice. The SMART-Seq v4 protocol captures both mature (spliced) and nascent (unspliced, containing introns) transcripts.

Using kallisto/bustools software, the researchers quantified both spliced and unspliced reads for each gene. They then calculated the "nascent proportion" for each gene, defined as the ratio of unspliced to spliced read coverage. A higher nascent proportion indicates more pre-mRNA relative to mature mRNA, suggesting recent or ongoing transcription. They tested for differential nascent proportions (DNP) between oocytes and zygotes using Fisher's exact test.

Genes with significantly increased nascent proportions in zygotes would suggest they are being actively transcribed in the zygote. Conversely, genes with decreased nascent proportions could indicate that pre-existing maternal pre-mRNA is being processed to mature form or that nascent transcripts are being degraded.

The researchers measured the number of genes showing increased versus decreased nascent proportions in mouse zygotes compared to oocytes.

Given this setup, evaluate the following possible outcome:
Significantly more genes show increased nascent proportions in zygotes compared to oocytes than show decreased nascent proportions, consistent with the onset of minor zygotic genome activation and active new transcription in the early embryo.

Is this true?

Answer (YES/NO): NO